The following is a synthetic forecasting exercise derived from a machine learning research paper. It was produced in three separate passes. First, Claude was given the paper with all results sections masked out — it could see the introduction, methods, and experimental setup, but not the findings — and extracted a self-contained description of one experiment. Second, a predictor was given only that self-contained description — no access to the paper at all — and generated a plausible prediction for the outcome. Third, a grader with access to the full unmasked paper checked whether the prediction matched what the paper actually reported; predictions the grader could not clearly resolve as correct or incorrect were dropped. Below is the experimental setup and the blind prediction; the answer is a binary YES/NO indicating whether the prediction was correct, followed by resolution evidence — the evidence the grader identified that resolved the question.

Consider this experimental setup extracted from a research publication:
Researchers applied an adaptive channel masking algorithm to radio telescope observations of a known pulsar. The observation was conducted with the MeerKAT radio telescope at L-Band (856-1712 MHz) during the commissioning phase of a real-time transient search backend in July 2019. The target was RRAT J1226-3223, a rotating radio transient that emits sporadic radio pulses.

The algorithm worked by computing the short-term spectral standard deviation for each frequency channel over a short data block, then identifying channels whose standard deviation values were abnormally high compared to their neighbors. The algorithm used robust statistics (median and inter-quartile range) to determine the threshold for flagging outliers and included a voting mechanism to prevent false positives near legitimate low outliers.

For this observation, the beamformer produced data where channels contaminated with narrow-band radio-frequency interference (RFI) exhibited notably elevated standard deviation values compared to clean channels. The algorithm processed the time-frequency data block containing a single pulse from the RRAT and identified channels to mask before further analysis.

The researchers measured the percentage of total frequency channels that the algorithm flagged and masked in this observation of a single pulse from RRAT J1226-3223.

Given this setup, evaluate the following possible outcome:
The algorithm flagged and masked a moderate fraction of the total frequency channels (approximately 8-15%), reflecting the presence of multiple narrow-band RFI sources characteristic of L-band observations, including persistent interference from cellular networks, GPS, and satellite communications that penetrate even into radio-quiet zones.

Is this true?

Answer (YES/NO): NO